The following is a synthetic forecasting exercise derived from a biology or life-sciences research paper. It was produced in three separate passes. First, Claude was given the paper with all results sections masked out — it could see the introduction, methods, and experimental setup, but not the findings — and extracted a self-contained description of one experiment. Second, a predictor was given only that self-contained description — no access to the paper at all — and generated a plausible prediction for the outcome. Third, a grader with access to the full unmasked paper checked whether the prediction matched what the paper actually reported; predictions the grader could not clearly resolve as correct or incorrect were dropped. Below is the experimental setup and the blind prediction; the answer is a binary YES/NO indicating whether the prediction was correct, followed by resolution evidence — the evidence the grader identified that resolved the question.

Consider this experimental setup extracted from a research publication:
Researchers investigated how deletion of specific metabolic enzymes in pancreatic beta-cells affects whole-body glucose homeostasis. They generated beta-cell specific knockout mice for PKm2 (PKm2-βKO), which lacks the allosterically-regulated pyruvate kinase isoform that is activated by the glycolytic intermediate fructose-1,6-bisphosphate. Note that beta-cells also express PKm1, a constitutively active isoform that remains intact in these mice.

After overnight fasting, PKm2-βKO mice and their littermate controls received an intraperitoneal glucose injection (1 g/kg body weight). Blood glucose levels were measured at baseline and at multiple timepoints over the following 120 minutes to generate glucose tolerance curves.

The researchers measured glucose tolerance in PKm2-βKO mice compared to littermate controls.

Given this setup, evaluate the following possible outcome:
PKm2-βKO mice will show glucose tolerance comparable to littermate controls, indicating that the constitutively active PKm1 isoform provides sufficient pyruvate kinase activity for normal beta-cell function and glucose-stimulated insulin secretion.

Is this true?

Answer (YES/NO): YES